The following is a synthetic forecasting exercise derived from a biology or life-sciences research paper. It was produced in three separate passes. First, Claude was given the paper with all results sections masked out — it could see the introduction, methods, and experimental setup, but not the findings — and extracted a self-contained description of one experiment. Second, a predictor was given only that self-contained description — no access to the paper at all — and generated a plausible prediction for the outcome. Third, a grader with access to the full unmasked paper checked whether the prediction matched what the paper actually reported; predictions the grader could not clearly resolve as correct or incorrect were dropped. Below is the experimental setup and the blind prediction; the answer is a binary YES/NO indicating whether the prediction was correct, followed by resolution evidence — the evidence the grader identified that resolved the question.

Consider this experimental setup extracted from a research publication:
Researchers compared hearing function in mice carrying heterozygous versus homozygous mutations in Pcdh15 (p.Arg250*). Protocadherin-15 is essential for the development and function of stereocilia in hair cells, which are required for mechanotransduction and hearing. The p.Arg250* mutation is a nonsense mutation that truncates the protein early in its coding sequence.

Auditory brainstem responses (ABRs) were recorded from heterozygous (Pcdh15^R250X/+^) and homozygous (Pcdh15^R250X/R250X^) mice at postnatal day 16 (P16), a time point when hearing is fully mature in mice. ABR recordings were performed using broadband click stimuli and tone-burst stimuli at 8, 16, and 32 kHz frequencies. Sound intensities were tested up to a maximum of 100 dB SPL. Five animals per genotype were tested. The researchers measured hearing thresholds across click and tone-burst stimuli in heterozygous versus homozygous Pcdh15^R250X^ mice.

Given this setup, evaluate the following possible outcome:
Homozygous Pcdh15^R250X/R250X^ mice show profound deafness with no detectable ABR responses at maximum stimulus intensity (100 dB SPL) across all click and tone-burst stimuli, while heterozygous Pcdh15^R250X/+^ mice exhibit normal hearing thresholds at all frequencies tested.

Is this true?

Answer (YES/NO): YES